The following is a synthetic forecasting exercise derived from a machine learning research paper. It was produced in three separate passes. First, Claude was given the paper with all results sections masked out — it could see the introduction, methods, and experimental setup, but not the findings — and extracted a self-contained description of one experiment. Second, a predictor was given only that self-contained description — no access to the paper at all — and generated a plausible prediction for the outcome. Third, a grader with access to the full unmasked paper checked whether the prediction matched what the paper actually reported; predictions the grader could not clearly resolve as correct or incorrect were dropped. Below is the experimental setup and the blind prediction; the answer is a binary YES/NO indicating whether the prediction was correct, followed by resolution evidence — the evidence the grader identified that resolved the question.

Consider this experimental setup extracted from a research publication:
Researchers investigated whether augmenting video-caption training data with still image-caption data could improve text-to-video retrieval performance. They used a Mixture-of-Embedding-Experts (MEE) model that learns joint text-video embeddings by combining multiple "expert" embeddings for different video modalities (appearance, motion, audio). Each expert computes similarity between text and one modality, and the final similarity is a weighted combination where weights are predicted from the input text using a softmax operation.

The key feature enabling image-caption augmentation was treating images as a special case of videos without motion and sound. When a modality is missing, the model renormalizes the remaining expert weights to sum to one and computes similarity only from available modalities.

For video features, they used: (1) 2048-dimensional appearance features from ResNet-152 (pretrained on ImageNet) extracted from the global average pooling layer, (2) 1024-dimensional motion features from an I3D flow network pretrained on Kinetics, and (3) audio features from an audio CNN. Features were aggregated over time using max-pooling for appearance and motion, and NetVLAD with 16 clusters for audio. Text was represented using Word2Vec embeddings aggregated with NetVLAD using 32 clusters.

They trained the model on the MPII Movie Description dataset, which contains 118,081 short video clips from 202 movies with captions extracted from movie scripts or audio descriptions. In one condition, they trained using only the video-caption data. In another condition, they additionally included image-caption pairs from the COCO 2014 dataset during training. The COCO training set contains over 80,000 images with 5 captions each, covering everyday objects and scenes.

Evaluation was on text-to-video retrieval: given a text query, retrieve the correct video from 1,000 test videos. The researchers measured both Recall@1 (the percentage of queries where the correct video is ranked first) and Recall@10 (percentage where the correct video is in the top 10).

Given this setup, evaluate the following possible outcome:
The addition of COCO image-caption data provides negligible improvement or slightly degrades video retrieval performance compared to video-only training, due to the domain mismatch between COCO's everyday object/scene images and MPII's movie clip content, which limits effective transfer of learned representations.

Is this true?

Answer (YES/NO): YES